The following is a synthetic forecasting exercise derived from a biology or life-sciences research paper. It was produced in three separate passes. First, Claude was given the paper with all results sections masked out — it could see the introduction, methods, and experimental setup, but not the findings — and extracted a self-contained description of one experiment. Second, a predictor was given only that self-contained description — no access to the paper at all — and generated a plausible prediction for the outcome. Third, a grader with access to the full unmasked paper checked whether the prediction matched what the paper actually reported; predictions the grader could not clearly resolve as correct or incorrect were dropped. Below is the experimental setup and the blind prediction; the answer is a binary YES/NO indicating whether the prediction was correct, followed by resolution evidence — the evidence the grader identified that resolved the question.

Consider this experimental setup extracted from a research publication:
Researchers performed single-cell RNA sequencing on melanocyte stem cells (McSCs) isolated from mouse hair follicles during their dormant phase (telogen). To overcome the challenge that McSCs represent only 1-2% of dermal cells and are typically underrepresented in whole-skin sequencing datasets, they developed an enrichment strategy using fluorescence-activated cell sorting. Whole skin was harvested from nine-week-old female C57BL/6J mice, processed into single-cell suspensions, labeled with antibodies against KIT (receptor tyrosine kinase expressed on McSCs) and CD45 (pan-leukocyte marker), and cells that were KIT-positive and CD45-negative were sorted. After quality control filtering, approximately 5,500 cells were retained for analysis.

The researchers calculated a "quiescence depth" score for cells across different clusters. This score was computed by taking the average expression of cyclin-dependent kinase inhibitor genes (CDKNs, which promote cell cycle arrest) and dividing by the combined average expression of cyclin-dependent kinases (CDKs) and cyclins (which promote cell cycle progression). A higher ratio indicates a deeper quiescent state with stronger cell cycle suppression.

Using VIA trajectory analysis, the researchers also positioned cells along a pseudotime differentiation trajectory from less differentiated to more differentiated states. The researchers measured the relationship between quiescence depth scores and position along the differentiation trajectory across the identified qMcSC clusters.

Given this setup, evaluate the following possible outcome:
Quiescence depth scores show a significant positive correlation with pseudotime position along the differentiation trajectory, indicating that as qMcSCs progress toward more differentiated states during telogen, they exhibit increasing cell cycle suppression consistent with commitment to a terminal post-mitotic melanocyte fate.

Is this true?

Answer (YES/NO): NO